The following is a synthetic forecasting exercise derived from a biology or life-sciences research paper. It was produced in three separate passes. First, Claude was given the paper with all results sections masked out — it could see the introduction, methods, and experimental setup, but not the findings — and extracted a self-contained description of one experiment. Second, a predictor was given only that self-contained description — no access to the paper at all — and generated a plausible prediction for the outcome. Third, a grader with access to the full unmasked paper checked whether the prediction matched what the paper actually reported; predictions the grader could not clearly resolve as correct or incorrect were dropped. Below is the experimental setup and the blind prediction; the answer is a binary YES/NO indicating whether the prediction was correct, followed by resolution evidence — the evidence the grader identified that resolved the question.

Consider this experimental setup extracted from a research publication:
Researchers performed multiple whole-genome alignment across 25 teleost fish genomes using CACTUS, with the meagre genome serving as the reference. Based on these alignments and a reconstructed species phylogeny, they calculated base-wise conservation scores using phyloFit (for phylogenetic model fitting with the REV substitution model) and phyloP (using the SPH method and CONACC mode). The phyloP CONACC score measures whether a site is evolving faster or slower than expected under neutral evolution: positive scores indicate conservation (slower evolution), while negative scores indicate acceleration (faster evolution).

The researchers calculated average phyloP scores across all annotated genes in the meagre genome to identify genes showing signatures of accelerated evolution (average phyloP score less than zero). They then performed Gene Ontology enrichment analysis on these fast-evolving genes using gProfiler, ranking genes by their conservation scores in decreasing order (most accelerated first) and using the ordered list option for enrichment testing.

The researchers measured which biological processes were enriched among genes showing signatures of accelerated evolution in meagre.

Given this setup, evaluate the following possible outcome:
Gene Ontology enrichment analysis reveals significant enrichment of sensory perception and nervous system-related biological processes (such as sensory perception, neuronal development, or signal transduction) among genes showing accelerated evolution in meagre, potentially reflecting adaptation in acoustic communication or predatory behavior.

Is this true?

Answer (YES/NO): NO